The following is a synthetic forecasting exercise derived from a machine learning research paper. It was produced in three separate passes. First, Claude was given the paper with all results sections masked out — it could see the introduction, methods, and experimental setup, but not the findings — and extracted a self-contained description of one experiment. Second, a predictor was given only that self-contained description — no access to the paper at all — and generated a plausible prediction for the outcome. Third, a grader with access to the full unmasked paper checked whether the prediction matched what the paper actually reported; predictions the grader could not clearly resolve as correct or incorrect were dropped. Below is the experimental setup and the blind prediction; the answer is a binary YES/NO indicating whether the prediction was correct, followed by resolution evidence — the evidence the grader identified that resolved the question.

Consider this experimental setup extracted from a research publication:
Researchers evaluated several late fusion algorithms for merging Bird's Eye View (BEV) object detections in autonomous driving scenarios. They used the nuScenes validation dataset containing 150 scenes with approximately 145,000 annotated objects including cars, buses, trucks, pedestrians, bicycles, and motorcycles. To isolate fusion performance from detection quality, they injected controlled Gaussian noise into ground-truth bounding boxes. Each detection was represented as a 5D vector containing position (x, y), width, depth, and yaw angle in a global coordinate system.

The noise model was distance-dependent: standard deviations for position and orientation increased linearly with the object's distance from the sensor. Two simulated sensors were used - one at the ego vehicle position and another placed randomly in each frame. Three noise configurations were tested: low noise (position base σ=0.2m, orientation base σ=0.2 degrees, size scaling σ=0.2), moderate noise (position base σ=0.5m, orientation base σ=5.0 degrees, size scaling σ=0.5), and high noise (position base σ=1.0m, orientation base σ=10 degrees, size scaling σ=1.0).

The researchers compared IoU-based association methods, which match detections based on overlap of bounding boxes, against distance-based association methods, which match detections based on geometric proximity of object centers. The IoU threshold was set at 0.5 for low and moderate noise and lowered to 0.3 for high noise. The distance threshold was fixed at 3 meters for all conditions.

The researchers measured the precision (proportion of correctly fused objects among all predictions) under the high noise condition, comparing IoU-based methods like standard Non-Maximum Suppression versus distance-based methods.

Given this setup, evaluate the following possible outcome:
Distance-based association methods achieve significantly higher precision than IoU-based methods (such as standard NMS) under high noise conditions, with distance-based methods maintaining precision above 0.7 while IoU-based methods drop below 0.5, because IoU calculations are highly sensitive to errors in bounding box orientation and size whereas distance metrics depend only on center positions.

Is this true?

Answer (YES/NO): NO